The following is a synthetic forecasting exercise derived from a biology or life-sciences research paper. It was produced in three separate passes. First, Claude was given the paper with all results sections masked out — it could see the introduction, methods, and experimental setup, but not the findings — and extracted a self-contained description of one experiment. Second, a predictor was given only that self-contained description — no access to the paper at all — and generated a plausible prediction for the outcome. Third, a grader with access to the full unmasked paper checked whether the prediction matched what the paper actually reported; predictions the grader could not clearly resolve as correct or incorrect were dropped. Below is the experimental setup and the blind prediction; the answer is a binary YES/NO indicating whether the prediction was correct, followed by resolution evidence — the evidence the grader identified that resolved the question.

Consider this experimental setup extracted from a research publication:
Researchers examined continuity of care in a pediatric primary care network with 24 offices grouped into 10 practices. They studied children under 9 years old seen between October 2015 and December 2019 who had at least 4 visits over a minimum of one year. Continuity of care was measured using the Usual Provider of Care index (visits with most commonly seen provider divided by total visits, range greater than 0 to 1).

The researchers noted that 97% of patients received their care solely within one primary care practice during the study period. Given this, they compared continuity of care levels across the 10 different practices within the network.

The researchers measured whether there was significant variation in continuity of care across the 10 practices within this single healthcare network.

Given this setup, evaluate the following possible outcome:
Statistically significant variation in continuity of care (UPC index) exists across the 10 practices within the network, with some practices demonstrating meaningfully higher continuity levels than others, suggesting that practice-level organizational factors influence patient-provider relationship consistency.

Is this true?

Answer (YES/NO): YES